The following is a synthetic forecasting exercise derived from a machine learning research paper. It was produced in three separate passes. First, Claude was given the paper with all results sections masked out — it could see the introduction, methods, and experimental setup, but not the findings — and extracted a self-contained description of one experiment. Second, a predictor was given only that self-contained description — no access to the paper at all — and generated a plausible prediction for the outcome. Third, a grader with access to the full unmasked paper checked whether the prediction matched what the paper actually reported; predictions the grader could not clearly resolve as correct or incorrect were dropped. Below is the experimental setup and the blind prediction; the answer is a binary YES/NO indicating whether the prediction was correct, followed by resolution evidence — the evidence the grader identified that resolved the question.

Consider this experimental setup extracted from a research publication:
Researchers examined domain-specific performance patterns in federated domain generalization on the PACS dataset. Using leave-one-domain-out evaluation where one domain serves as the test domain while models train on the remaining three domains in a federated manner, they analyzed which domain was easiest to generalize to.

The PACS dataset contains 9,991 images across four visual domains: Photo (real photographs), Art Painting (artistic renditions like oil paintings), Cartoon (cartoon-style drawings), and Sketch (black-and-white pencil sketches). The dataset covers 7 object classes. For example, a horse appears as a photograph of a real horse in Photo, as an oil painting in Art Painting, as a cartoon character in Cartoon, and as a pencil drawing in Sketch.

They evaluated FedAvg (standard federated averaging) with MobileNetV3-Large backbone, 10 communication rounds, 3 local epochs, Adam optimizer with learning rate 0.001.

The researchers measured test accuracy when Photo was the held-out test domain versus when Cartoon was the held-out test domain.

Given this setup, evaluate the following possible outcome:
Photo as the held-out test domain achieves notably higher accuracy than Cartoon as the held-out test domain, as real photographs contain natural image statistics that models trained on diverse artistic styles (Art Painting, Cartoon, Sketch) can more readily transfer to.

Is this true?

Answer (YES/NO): YES